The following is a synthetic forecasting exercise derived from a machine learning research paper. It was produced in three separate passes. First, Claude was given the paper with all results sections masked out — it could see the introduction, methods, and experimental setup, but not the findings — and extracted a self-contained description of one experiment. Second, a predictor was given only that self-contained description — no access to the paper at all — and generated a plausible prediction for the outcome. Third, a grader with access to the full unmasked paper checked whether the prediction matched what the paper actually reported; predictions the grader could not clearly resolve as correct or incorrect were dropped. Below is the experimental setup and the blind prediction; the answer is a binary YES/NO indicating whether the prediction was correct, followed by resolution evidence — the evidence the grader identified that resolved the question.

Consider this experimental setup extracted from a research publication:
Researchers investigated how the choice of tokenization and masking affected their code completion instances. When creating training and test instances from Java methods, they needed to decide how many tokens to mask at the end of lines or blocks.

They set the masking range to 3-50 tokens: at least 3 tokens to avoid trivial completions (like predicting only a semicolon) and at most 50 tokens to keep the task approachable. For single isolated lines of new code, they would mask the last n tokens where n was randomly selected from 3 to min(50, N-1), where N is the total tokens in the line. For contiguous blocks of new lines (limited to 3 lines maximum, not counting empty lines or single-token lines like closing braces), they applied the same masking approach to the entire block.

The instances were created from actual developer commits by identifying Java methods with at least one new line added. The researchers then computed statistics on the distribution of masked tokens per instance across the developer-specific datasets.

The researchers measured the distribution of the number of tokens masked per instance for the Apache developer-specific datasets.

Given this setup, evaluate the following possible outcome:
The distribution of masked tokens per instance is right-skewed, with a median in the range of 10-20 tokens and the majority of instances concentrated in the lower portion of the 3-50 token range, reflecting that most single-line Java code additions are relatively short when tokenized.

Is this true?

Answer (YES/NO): NO